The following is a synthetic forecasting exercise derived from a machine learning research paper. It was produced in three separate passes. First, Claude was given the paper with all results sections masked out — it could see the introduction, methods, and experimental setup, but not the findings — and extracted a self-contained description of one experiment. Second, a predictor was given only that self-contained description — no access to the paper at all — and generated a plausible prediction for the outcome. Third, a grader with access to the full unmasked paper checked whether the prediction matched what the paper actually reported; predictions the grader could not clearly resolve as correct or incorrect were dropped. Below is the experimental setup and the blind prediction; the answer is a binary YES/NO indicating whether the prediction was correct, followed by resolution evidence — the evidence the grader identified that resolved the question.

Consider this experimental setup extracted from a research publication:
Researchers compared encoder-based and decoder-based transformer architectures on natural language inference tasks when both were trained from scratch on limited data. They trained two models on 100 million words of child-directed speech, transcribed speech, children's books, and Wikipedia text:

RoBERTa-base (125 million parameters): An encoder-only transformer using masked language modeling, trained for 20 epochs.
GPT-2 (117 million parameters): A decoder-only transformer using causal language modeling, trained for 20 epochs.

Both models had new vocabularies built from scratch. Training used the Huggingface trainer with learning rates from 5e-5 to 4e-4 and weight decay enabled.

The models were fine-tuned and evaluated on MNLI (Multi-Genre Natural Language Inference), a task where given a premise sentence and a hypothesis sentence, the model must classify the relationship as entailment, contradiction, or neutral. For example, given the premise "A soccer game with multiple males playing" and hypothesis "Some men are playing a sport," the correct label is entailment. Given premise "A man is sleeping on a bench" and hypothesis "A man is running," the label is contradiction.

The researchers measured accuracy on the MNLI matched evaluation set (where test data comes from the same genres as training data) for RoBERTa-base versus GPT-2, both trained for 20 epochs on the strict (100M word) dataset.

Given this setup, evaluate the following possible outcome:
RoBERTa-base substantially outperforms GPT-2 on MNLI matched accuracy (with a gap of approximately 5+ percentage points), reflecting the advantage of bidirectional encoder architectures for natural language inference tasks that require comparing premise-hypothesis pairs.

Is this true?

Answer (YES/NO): NO